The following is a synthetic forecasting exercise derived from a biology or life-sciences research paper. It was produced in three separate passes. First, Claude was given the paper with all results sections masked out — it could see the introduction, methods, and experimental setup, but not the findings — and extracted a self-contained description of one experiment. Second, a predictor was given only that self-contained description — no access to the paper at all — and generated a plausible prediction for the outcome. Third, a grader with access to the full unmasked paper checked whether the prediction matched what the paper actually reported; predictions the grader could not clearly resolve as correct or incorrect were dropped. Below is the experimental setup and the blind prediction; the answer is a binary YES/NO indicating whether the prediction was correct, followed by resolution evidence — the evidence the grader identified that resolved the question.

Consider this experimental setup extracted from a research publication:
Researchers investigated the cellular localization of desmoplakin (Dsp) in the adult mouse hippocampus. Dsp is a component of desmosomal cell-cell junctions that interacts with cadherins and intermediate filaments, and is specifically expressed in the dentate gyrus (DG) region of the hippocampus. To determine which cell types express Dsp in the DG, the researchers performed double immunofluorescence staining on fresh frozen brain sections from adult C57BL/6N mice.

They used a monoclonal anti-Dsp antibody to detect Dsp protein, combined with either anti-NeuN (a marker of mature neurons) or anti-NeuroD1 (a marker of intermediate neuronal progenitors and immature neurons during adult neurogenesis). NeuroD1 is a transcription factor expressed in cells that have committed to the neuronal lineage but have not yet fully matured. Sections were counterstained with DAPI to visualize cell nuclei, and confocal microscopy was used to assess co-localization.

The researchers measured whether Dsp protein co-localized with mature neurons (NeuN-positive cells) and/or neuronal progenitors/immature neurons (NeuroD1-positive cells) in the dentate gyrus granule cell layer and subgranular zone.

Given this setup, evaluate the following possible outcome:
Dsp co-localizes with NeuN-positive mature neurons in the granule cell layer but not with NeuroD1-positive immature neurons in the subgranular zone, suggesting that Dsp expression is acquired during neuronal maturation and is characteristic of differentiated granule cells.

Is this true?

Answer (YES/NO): YES